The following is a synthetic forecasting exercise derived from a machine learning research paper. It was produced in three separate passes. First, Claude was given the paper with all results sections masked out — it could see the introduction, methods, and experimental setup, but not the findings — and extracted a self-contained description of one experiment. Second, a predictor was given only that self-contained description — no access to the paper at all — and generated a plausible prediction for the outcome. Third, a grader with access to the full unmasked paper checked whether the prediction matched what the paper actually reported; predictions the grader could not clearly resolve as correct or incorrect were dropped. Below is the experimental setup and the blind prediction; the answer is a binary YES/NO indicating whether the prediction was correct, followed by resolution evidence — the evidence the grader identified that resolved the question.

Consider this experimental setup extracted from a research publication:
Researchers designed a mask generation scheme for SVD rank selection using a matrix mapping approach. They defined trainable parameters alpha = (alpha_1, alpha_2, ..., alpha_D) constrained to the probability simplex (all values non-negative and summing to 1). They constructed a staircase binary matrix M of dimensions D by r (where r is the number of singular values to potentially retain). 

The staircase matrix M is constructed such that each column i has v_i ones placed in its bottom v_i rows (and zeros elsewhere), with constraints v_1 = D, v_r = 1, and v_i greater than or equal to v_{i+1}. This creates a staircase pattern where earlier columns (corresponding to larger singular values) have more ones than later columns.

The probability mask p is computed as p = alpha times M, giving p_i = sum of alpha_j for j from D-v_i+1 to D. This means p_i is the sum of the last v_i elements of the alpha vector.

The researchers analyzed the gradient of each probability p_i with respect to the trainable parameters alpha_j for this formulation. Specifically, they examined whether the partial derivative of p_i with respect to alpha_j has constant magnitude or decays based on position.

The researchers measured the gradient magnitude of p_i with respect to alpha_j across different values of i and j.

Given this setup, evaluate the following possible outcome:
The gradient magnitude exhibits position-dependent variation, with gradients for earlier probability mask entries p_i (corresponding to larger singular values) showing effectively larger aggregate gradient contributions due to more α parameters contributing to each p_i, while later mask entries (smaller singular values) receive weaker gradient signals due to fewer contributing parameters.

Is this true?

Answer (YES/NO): NO